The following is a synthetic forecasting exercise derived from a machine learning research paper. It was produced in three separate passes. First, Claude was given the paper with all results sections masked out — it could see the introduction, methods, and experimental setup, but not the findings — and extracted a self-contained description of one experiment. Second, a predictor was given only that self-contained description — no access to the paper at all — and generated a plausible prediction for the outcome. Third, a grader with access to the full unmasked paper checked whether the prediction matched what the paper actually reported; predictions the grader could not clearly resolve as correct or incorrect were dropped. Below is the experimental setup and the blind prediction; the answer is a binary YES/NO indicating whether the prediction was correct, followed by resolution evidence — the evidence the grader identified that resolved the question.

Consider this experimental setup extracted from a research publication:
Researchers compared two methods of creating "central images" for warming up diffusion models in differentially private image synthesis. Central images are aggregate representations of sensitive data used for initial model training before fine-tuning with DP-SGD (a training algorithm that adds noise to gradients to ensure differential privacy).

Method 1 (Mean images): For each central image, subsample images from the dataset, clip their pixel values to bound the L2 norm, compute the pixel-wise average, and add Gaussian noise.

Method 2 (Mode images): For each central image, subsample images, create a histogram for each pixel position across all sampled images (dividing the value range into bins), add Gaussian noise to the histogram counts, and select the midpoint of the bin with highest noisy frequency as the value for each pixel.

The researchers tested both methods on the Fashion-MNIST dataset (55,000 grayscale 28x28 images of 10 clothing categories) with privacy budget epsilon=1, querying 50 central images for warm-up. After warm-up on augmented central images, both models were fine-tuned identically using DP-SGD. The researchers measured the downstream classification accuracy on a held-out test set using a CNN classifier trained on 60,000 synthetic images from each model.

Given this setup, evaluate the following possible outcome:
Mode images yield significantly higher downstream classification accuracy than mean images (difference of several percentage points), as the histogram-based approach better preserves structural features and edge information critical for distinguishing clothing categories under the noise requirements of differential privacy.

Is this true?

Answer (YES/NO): NO